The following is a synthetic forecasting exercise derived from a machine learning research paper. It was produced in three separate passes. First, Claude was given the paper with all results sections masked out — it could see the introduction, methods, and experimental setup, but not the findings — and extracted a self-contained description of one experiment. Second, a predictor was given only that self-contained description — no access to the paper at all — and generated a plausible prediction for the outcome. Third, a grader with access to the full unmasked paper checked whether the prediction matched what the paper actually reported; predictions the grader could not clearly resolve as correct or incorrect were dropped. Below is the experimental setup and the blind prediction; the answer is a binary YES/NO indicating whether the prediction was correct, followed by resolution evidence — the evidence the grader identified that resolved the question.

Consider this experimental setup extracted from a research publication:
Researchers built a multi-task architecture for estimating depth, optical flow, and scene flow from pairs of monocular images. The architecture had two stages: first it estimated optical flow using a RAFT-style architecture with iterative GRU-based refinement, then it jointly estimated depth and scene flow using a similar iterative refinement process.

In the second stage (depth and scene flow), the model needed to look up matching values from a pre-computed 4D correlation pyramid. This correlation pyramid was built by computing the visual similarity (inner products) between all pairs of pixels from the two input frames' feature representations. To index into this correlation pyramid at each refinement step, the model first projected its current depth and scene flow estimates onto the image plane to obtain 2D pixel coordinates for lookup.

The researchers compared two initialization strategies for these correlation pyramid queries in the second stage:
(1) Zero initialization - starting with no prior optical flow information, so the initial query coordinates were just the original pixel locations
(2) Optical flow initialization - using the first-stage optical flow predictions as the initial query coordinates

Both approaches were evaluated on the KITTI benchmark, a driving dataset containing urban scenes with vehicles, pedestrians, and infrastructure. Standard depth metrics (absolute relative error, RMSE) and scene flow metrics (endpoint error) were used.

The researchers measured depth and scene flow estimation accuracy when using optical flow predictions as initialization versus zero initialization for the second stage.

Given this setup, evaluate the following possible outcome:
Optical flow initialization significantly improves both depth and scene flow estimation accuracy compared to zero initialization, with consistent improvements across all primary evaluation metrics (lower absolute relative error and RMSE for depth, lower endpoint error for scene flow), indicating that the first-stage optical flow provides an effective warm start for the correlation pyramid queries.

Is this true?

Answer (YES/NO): YES